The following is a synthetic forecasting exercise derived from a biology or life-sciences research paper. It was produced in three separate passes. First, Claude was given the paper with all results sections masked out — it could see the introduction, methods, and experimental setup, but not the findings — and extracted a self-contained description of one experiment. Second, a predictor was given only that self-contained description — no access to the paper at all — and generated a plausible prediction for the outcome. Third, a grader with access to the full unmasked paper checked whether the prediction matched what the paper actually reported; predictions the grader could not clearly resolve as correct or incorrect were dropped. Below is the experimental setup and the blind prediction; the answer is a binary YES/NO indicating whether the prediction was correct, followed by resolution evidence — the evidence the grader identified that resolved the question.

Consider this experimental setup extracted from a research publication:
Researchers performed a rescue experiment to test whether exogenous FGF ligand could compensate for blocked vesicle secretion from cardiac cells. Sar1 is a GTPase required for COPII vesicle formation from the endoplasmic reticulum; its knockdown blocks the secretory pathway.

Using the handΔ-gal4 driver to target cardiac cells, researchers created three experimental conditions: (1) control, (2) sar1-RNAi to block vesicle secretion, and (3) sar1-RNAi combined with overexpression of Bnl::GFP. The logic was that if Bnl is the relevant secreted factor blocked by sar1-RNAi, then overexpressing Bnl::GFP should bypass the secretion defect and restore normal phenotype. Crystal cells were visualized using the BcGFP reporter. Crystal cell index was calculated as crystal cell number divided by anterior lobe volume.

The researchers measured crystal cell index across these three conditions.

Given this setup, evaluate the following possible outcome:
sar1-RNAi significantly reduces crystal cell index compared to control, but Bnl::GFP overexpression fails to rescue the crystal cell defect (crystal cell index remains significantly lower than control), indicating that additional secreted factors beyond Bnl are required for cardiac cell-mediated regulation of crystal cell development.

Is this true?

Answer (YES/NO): NO